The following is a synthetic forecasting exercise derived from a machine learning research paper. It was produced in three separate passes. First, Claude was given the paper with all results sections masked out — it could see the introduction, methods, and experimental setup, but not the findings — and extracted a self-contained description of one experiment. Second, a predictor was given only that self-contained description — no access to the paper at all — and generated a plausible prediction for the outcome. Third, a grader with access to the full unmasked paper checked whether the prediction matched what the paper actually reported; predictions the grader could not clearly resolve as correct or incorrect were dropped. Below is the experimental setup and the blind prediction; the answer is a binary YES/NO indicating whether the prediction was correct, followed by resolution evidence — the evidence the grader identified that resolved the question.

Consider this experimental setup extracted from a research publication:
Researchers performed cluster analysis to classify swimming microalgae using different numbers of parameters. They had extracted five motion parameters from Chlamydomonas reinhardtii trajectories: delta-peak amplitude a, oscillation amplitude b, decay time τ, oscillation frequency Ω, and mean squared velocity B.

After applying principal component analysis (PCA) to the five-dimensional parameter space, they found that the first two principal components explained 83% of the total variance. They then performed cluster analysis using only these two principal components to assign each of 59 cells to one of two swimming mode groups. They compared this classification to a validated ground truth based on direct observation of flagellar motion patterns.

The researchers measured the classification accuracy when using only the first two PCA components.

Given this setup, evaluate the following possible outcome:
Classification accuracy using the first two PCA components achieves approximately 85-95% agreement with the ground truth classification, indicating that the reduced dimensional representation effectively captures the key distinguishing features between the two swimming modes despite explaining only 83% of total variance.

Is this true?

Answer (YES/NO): YES